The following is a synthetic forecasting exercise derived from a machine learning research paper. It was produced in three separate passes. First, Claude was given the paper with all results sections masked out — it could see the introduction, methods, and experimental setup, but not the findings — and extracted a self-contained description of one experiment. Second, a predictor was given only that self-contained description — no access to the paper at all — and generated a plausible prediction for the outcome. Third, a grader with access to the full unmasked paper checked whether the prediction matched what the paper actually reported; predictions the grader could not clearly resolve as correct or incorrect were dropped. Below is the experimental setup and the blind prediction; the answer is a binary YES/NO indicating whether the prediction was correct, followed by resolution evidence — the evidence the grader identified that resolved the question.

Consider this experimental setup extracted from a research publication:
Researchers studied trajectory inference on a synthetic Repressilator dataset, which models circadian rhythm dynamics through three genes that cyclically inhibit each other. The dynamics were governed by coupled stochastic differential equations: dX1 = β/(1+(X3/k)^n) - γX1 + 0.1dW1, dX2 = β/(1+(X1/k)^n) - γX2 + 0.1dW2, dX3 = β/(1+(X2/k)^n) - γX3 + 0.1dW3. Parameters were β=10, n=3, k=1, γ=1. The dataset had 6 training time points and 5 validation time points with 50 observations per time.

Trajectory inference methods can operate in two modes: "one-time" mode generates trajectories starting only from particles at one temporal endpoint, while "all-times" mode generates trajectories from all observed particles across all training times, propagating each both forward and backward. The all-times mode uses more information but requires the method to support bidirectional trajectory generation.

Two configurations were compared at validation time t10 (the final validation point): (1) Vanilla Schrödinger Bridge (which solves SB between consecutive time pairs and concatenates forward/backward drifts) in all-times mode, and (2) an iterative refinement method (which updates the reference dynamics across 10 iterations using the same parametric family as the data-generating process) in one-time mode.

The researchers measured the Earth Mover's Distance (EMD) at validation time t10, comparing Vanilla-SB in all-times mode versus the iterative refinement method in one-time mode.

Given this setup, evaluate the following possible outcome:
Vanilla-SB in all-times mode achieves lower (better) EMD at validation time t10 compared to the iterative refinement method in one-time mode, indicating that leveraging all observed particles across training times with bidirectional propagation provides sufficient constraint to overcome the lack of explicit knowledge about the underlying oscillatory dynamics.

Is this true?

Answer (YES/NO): YES